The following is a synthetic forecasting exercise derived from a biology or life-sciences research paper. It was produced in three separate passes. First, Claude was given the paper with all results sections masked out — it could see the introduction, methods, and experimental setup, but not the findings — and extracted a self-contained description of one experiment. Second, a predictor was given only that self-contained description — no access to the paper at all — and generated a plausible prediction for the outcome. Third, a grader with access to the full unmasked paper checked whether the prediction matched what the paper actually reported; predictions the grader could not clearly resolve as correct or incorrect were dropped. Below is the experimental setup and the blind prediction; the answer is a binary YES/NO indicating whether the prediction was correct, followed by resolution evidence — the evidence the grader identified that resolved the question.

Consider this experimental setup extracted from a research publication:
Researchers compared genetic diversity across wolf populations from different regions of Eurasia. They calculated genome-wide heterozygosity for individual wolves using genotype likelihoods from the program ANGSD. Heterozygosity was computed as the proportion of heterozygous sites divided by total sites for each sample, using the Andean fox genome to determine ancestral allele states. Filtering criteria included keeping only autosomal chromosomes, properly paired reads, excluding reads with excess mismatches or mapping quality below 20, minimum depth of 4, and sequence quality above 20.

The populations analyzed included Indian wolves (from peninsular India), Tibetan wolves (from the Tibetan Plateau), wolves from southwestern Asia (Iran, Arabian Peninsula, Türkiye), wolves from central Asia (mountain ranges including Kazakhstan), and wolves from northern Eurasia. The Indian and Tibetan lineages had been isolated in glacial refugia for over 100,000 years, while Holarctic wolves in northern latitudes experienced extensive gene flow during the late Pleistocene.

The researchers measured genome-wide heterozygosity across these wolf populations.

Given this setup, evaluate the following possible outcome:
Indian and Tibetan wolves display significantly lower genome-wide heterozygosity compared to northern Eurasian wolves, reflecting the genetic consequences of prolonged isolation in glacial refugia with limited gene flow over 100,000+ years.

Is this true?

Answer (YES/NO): YES